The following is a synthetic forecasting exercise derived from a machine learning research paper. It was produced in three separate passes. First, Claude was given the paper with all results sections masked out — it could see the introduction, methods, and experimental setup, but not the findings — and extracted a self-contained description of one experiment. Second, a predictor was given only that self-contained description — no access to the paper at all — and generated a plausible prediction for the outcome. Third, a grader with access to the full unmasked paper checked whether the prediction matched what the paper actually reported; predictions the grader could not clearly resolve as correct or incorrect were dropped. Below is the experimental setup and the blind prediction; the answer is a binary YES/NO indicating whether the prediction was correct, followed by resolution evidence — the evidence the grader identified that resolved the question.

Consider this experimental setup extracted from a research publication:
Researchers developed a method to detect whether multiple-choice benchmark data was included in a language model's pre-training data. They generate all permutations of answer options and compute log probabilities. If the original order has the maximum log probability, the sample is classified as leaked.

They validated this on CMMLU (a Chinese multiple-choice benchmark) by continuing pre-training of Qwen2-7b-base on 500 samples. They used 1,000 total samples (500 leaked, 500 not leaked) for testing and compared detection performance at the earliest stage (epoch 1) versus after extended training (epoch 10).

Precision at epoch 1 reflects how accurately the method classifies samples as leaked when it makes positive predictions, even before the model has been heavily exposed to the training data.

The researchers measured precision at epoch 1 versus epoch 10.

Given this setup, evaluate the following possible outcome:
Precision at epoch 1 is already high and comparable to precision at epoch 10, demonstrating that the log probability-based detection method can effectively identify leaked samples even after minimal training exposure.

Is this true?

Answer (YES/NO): NO